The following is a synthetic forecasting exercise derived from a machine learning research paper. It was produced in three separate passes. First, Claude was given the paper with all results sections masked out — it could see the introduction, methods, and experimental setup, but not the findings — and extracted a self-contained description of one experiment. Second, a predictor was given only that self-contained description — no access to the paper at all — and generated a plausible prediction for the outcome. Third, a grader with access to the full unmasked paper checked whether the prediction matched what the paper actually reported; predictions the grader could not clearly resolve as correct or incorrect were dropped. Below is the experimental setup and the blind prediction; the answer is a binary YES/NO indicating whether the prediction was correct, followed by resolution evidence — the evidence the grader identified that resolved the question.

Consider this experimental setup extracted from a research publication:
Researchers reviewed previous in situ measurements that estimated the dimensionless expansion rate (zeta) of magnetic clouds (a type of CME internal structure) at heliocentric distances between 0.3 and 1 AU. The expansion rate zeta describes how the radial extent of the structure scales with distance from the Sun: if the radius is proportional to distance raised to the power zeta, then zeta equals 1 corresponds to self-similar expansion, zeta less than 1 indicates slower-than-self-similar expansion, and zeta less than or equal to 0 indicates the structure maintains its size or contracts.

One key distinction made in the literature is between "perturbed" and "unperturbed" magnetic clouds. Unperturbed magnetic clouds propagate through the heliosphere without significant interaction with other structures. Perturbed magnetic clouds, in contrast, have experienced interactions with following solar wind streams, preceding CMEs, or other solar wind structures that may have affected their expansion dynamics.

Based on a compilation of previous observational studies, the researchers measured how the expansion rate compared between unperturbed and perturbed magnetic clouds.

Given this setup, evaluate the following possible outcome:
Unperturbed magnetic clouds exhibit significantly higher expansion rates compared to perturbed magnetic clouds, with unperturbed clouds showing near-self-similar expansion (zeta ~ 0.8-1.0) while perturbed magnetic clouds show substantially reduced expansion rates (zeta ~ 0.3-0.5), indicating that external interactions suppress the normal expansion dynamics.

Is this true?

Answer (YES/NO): YES